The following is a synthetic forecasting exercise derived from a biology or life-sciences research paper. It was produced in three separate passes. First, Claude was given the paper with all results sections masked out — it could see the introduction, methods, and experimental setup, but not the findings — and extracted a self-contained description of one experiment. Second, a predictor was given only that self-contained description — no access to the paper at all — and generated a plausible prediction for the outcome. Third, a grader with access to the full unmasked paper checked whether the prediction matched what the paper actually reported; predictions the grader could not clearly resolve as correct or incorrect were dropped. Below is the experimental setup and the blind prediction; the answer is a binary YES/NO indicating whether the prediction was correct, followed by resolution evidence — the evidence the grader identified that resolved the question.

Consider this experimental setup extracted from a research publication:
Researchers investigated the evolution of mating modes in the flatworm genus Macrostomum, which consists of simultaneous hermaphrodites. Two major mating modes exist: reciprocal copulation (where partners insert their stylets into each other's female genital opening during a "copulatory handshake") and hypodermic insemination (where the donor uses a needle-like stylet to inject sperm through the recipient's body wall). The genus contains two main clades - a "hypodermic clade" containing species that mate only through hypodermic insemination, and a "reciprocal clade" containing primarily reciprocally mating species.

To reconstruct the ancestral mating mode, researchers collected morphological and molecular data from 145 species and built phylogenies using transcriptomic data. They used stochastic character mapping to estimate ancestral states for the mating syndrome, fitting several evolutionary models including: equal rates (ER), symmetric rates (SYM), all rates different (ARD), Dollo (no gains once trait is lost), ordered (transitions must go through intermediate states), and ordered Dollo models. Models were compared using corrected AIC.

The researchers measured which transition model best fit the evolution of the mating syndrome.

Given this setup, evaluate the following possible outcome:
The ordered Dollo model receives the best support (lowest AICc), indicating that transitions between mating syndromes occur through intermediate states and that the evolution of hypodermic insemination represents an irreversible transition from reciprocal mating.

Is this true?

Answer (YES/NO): YES